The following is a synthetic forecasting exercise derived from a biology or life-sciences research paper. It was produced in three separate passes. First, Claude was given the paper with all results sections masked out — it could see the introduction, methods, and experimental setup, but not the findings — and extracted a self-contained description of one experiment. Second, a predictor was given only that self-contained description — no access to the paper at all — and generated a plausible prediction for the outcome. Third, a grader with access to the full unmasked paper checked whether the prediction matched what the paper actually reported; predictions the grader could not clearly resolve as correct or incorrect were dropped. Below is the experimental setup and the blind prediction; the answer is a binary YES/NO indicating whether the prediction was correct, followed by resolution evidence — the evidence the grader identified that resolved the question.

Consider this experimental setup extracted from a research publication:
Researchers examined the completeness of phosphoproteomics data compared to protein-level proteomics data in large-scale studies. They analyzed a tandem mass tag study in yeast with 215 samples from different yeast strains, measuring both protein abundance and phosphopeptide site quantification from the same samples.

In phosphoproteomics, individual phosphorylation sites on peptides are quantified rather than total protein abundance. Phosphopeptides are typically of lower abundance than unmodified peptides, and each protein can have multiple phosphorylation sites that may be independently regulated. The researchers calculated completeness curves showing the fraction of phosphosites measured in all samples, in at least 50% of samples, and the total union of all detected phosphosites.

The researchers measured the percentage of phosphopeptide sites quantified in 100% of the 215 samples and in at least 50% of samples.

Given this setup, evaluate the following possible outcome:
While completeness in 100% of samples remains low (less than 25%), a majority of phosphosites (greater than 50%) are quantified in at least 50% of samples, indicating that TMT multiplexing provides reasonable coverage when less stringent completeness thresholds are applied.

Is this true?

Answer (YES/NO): NO